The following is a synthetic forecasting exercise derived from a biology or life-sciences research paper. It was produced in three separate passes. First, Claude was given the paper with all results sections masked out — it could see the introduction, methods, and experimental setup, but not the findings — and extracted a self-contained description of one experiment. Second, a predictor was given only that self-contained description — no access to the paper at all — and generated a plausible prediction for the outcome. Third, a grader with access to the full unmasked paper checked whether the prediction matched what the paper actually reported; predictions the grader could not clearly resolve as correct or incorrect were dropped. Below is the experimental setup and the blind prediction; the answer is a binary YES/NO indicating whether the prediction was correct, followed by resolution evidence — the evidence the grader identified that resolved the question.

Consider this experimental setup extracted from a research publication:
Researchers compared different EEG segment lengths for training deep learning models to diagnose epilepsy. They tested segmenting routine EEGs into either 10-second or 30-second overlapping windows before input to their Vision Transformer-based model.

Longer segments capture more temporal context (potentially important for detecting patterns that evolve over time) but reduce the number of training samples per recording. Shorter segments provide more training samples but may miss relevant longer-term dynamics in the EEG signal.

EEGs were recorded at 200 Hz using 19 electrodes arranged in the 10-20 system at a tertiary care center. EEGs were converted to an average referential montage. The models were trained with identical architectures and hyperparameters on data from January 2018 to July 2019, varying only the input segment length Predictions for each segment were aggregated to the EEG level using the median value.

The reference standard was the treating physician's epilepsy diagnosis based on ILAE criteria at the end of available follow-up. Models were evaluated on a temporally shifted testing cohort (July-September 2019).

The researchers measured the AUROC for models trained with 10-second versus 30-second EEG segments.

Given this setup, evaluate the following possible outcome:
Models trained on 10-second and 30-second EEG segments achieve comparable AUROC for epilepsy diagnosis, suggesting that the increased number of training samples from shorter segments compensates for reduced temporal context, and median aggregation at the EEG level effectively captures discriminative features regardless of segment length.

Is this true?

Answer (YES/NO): NO